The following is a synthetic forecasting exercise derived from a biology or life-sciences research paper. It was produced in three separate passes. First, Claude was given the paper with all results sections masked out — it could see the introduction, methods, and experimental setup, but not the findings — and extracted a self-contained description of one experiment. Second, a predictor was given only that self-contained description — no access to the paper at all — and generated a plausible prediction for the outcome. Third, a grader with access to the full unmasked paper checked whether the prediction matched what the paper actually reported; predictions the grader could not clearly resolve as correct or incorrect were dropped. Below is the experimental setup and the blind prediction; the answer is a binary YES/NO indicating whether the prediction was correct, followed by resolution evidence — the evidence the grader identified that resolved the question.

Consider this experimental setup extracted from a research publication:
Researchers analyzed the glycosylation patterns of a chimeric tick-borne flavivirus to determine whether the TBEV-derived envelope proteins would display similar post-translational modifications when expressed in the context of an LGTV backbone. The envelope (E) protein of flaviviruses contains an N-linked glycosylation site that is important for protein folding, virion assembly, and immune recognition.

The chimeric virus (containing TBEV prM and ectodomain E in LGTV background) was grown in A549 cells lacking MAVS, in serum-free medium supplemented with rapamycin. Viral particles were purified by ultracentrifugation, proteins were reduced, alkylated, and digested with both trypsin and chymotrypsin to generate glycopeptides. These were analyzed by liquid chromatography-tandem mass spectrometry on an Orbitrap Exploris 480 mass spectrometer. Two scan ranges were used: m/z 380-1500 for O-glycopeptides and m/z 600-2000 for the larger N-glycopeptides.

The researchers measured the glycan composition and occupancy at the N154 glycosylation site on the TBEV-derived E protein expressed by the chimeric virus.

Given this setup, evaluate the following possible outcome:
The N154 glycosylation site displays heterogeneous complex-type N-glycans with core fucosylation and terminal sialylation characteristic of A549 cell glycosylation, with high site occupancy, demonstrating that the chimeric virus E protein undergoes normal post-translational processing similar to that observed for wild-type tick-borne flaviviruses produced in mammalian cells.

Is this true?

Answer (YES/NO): NO